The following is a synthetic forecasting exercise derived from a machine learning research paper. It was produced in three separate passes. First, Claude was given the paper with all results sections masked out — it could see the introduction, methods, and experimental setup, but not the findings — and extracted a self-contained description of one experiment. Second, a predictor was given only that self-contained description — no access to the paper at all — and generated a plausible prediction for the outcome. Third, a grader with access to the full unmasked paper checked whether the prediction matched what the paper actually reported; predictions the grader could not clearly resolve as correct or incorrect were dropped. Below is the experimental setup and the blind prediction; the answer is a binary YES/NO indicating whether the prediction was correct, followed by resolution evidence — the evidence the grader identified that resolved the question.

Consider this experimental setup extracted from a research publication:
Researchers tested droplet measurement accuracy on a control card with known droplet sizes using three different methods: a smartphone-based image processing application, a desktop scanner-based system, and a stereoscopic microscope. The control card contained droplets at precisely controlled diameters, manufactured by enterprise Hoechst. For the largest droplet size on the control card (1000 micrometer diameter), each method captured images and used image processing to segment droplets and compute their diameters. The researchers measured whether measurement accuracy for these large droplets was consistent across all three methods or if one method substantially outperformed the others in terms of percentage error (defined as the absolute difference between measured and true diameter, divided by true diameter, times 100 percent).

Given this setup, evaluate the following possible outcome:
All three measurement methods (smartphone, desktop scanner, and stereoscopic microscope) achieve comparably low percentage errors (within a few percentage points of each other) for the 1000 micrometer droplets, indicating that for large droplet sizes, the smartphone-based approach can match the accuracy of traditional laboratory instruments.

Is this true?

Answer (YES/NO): YES